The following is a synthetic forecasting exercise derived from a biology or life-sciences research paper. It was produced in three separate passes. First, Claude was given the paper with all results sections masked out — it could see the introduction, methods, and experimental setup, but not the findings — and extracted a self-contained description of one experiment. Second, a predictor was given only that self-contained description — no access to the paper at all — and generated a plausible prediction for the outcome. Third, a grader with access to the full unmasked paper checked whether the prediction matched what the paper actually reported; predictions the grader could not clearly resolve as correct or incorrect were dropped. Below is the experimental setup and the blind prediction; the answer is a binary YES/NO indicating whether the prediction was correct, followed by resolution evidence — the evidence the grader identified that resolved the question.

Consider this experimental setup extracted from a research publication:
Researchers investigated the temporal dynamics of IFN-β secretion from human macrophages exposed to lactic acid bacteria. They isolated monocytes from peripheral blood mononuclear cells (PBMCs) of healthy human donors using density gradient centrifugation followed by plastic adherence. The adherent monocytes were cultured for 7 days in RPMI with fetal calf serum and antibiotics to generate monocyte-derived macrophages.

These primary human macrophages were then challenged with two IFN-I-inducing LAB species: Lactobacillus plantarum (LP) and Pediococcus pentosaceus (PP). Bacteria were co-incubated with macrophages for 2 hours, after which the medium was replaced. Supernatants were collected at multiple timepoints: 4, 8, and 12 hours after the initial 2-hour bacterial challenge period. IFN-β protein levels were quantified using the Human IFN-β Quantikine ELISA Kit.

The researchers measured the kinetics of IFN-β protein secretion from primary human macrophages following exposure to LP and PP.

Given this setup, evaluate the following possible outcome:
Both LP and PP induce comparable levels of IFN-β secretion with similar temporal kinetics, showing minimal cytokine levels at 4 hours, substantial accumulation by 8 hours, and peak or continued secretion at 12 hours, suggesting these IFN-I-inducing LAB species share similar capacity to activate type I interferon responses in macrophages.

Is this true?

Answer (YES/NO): NO